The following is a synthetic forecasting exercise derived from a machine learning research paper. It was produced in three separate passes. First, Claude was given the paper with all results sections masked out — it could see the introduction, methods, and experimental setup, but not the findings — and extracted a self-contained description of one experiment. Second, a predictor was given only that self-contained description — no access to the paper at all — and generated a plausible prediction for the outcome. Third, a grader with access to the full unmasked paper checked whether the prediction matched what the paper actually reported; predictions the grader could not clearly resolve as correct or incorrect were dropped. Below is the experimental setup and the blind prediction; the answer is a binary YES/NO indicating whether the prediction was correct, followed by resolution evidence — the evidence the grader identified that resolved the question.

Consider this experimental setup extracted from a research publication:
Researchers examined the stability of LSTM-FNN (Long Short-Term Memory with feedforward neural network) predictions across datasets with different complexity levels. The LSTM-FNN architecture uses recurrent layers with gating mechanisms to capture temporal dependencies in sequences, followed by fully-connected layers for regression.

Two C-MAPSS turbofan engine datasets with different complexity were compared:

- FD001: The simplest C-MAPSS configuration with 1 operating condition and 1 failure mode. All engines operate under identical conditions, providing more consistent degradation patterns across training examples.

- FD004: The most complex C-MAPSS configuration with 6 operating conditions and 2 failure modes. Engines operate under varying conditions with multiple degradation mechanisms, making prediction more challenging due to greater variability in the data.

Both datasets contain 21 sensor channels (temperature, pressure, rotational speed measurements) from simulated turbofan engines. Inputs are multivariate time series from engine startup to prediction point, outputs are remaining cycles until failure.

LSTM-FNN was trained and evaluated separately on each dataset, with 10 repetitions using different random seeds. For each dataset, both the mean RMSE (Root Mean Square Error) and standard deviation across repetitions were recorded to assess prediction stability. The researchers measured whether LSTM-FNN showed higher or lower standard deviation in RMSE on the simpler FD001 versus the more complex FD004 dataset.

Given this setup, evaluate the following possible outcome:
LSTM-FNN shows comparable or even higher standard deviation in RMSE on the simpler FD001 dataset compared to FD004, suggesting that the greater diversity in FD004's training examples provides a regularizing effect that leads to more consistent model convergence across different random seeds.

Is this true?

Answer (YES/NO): YES